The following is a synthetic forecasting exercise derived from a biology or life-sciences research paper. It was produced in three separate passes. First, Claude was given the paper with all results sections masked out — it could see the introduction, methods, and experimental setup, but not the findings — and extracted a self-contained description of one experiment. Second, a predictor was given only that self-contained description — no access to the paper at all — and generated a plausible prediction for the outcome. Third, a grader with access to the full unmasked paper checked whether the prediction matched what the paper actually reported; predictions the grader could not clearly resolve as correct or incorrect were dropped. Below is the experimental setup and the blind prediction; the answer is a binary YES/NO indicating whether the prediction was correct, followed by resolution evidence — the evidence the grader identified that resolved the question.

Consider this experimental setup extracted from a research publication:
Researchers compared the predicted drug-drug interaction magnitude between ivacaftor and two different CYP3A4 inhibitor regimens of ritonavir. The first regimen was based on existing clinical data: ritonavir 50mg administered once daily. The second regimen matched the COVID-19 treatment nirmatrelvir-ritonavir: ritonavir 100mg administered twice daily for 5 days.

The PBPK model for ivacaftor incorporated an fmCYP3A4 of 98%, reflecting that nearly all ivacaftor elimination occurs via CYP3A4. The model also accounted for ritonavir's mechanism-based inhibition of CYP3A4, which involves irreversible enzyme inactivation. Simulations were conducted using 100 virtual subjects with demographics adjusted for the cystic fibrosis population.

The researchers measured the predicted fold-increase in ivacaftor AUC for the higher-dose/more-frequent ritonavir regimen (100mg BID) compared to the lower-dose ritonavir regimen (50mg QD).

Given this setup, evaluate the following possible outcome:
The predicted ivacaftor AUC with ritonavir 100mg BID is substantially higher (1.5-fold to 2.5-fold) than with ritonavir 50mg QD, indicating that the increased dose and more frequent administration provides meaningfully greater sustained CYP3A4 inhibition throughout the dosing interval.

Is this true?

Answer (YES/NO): NO